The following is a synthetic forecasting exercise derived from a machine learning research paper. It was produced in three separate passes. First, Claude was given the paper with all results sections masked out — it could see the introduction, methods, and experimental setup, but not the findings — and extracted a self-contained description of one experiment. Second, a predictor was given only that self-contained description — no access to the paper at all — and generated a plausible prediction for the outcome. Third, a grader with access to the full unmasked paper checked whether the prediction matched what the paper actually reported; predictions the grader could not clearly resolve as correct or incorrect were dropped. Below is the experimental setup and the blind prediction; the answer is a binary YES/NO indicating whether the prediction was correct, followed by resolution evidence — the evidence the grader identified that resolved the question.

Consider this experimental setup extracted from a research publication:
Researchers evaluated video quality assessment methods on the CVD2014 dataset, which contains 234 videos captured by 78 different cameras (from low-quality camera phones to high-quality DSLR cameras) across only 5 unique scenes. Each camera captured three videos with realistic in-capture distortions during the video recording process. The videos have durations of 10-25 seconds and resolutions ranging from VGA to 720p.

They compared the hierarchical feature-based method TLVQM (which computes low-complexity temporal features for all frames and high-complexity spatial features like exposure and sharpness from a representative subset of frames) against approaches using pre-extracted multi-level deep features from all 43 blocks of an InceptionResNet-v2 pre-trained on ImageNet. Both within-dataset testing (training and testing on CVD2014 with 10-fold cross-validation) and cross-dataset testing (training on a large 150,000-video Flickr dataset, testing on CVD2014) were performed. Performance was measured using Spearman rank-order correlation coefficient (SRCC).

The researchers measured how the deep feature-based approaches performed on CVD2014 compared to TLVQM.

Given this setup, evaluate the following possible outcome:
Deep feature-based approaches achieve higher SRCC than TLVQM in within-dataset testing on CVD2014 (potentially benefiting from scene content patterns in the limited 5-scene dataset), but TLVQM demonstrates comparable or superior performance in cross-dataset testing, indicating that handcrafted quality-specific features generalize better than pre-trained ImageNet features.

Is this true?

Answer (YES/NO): NO